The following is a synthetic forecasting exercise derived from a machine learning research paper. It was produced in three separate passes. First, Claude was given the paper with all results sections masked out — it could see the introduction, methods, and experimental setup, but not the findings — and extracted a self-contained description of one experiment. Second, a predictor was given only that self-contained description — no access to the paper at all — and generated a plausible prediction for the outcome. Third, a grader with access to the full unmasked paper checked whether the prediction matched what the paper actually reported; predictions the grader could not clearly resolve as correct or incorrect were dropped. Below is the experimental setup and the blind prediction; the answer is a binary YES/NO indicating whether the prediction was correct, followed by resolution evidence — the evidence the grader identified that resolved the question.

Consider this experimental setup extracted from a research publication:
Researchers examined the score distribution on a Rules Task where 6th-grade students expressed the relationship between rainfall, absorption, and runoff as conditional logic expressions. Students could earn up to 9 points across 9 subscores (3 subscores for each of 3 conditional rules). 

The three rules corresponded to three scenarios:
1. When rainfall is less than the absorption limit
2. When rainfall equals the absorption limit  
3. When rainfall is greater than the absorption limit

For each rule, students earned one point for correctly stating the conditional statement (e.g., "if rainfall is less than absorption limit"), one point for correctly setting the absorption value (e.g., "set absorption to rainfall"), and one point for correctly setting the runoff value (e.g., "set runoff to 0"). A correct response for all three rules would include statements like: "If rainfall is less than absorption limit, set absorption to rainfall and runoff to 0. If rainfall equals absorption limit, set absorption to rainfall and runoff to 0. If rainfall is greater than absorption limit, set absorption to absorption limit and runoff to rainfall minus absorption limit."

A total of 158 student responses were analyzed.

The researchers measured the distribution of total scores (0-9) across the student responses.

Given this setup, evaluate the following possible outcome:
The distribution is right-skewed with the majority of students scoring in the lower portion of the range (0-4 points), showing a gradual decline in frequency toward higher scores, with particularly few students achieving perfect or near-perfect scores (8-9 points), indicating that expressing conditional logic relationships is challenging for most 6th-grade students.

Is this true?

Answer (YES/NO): NO